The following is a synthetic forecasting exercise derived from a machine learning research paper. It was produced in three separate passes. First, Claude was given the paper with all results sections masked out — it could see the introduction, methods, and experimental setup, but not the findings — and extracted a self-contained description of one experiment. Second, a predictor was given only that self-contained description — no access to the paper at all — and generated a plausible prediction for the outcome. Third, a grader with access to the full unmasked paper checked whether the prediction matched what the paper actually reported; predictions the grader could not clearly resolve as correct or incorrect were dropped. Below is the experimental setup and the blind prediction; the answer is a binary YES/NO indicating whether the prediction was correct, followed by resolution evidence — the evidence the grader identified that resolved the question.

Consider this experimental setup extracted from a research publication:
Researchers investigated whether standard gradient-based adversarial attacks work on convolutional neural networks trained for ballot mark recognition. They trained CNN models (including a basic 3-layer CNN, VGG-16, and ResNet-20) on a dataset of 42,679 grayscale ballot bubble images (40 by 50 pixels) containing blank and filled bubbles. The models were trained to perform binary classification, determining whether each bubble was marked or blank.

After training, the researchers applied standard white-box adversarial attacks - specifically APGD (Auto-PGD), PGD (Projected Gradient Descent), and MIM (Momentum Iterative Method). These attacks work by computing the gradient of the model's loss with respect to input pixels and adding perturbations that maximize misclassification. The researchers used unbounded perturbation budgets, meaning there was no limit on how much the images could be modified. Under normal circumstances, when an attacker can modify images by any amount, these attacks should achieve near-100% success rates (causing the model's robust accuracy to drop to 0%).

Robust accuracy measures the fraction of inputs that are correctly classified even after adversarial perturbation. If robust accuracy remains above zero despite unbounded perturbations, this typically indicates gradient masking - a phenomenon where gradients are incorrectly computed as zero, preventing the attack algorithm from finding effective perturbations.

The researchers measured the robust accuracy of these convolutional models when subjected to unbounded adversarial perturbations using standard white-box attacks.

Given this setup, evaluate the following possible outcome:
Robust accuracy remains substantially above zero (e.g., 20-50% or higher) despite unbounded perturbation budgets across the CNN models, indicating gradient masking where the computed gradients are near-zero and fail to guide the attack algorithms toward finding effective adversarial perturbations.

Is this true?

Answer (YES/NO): YES